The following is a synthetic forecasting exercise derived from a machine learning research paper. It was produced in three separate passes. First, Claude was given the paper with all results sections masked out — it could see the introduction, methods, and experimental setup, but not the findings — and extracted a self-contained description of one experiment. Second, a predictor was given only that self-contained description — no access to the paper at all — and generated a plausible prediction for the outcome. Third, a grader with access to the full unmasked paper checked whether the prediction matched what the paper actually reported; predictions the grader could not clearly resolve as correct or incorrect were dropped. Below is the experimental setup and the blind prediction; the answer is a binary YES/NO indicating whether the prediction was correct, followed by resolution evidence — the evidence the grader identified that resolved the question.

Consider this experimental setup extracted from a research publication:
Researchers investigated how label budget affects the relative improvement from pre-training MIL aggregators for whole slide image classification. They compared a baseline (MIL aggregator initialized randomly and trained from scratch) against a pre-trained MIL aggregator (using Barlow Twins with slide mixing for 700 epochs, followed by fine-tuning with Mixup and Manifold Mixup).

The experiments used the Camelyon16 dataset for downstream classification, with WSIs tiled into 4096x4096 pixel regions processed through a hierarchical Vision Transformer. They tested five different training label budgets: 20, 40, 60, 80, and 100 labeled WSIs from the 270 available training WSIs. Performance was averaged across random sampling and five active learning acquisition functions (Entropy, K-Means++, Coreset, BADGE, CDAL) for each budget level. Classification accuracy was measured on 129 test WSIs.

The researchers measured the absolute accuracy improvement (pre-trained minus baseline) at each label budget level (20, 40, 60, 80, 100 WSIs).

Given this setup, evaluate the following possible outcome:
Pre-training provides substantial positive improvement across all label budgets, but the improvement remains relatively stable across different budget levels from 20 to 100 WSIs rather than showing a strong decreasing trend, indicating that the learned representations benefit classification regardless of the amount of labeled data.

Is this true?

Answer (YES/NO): YES